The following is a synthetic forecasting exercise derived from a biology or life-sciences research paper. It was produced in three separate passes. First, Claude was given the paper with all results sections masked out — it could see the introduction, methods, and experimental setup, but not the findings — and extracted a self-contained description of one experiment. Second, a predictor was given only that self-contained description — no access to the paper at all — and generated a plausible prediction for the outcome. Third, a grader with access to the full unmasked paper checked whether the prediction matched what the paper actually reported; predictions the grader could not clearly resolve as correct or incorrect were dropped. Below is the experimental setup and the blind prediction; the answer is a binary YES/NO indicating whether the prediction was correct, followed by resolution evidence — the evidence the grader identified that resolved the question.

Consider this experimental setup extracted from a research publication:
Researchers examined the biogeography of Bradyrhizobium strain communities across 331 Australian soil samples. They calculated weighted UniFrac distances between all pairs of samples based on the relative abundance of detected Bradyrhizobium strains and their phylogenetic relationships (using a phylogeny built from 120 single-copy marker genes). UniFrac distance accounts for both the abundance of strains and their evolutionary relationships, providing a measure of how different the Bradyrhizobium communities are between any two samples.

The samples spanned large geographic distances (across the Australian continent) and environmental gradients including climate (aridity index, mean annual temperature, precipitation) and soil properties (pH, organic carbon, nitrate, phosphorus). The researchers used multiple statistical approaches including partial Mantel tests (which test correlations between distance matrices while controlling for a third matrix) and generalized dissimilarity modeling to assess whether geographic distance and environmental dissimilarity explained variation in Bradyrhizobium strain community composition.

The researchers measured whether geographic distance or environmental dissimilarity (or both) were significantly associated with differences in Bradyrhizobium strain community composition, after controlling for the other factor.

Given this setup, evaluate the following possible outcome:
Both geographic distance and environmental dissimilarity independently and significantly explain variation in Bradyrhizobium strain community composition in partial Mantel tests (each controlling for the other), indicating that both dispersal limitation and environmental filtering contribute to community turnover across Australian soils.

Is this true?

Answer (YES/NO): NO